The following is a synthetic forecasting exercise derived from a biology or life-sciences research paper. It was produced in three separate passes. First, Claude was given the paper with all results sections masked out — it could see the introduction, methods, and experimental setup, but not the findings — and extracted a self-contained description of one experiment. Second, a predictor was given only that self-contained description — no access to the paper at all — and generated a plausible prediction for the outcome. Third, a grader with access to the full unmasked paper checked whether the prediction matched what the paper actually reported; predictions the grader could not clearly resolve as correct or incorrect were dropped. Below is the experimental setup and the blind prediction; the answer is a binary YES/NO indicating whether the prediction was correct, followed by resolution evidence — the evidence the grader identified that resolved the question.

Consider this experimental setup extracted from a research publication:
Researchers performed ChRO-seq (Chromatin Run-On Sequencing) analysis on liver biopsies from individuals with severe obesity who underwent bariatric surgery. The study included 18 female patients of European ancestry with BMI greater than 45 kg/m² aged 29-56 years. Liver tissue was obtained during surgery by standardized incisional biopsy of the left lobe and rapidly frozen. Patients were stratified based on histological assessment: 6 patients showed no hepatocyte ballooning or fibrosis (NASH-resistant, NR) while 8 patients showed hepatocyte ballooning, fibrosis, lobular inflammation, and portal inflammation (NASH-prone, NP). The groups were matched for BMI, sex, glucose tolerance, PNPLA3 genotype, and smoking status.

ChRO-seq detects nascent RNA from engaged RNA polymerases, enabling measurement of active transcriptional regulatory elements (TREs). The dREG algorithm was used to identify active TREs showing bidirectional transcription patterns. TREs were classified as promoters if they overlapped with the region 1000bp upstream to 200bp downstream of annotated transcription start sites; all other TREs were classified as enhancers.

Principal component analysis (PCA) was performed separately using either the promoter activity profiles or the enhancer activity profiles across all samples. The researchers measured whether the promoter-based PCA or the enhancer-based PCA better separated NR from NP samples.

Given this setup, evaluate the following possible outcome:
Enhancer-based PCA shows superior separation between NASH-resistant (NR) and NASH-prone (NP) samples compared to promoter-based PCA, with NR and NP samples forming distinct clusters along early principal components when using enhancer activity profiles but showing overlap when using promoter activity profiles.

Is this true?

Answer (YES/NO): YES